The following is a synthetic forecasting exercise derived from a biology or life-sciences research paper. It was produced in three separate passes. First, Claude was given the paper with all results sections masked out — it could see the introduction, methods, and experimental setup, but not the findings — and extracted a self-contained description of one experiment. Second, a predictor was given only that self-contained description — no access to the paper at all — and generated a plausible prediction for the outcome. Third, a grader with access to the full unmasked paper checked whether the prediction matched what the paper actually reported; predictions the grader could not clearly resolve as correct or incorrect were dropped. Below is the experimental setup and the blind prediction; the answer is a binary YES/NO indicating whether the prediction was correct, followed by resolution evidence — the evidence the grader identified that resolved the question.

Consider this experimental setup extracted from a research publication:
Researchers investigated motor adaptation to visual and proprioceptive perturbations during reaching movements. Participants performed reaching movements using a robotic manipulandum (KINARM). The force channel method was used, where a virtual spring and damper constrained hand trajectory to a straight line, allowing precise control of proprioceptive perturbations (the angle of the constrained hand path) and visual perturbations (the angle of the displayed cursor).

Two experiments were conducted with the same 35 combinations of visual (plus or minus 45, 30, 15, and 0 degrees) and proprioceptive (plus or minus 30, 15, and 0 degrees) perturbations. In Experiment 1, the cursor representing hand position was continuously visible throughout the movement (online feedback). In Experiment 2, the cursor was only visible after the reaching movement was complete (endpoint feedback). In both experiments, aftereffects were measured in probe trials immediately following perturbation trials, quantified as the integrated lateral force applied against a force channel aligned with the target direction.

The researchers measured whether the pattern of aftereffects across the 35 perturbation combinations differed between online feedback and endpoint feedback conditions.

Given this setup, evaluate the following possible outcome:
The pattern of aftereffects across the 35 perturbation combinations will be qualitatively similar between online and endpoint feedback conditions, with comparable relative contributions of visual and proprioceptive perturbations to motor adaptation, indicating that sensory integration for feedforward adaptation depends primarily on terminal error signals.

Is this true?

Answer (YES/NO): NO